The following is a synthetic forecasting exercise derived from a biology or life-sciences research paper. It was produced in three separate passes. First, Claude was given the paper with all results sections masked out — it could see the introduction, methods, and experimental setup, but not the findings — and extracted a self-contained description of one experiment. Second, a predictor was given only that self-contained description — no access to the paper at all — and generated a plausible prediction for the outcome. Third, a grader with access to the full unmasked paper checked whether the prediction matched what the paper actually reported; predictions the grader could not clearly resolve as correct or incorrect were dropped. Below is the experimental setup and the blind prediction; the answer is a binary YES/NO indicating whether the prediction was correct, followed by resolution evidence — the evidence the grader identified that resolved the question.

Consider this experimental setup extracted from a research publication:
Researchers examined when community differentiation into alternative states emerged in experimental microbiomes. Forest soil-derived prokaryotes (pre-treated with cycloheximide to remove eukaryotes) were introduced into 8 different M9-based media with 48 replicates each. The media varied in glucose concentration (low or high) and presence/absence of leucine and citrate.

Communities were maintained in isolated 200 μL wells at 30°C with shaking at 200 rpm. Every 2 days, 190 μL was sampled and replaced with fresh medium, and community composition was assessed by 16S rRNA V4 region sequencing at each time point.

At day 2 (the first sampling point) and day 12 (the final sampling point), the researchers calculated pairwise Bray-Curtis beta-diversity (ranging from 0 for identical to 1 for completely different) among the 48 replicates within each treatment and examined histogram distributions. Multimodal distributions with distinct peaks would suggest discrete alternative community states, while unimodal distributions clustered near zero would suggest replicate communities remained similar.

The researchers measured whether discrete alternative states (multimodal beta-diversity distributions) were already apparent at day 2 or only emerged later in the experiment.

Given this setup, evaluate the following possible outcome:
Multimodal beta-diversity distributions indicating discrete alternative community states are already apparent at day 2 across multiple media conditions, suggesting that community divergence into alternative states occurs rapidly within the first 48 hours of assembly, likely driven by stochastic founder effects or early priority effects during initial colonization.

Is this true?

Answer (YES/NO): YES